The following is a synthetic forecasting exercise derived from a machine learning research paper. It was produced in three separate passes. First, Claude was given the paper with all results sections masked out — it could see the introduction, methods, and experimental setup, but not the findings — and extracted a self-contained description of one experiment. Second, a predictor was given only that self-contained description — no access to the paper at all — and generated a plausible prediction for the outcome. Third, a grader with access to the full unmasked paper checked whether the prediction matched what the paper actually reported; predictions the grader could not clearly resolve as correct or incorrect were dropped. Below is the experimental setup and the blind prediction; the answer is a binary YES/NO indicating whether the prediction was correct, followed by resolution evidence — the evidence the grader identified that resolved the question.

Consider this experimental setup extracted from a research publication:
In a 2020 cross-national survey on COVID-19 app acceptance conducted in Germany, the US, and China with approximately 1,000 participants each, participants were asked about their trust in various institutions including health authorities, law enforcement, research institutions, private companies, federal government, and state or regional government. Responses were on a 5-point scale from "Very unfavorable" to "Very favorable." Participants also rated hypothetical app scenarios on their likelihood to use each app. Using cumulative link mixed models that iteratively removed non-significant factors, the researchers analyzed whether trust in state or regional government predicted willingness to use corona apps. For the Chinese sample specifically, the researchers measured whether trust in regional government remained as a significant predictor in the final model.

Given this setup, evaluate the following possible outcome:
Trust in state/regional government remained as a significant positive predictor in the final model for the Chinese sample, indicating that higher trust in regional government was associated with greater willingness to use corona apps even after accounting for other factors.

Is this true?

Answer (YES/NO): NO